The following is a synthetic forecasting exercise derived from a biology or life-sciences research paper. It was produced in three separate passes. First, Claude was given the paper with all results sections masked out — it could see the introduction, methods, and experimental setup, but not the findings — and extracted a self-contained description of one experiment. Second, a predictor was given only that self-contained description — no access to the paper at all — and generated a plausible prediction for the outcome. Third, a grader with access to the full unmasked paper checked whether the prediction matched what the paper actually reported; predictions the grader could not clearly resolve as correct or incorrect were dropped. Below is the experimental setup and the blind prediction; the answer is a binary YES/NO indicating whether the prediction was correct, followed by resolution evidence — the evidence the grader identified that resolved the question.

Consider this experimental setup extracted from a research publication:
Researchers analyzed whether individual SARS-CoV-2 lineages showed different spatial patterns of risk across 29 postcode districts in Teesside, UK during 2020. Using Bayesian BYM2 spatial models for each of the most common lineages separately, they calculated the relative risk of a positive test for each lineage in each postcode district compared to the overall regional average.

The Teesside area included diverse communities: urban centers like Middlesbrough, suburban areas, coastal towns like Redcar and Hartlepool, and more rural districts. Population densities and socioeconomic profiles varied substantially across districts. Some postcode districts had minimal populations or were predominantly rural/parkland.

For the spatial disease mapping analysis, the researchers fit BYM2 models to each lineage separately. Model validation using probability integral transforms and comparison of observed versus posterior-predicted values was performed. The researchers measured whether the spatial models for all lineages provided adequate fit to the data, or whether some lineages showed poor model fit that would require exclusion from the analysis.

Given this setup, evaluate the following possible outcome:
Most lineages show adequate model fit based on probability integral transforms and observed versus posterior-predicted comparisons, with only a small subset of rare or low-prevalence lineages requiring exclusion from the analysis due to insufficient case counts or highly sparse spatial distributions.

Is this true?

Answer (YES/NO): NO